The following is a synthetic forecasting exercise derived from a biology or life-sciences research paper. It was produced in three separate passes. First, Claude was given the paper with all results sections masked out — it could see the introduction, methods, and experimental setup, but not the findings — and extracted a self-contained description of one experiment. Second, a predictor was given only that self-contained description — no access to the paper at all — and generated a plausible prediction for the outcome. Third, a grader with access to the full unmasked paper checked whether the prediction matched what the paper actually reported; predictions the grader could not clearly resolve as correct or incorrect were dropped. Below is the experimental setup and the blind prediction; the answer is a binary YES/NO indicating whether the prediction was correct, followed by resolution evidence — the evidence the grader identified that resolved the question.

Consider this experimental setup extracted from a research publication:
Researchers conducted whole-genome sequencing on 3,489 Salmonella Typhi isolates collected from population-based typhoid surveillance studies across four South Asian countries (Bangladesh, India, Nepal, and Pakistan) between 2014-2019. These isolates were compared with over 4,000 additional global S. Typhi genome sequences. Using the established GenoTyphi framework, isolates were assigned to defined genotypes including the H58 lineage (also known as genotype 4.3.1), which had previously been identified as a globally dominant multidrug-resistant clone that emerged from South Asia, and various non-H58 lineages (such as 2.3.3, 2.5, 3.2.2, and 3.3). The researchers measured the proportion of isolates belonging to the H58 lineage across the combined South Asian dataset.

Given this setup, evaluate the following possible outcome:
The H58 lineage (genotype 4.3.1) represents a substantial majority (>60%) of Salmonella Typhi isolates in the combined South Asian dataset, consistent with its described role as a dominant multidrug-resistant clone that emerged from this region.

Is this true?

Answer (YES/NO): YES